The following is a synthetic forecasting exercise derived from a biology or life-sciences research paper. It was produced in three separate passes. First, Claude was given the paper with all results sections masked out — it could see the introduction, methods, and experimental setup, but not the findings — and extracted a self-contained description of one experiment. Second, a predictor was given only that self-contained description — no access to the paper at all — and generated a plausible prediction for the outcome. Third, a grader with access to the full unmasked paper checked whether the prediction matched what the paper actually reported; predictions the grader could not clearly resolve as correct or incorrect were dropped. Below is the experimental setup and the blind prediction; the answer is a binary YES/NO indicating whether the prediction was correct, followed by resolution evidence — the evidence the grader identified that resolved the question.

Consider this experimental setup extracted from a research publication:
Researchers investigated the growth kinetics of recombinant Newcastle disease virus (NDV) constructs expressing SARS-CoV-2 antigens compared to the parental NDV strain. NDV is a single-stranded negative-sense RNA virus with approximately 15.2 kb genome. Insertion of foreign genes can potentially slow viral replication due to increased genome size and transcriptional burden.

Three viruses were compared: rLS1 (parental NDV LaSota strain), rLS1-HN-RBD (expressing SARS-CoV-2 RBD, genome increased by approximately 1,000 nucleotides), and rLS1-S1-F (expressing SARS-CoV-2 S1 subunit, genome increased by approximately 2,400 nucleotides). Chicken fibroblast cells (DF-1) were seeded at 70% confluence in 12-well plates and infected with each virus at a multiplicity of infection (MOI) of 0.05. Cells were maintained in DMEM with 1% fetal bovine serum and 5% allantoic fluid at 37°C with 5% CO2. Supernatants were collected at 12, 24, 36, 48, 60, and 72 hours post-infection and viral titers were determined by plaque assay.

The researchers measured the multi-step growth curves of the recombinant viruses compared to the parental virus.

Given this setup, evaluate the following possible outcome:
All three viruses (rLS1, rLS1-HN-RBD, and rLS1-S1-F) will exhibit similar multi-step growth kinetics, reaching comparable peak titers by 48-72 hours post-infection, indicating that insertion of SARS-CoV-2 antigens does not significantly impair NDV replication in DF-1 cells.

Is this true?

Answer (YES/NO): YES